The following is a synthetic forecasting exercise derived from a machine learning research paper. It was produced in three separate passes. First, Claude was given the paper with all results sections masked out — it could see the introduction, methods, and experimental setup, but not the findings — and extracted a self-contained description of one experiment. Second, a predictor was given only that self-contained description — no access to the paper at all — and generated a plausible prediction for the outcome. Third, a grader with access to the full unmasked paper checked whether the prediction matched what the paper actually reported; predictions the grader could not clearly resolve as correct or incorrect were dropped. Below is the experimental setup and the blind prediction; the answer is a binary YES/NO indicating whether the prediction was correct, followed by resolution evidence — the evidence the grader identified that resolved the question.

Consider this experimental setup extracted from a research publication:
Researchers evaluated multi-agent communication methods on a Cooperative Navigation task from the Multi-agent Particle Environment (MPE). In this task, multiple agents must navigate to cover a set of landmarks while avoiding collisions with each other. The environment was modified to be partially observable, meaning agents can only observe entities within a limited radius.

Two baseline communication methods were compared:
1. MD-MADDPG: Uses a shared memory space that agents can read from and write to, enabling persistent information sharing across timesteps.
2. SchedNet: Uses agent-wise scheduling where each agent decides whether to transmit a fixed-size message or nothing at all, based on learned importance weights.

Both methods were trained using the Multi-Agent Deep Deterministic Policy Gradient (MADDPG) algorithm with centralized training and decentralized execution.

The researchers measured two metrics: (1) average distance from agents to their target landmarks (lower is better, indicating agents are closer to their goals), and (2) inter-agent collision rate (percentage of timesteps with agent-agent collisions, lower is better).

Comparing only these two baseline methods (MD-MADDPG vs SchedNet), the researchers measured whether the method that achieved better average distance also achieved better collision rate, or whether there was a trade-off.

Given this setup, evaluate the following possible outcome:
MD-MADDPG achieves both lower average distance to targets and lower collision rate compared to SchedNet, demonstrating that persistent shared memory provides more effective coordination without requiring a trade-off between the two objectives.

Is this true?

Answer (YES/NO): NO